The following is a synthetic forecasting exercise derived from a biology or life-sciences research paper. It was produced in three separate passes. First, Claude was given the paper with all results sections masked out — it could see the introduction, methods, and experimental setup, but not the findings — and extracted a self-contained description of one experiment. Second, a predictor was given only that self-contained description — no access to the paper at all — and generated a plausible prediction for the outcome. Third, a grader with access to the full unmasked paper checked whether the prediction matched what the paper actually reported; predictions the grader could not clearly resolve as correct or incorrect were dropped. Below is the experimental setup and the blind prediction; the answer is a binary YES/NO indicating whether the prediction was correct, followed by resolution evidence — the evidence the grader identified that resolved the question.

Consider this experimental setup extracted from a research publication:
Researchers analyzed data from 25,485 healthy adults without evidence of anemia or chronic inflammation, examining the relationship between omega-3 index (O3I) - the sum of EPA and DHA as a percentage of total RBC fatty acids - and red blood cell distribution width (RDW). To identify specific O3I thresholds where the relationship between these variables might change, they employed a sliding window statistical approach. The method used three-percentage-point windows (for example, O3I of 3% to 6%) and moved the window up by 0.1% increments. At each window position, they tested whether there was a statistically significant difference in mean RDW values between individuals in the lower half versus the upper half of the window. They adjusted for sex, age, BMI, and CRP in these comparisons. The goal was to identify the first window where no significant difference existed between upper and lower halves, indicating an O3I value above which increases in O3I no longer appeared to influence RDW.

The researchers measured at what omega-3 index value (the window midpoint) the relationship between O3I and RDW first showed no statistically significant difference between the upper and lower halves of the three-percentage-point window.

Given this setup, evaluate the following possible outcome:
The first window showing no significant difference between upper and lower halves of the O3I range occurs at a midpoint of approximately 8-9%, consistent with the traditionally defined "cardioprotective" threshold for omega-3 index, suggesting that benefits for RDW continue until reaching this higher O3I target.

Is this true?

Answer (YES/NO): NO